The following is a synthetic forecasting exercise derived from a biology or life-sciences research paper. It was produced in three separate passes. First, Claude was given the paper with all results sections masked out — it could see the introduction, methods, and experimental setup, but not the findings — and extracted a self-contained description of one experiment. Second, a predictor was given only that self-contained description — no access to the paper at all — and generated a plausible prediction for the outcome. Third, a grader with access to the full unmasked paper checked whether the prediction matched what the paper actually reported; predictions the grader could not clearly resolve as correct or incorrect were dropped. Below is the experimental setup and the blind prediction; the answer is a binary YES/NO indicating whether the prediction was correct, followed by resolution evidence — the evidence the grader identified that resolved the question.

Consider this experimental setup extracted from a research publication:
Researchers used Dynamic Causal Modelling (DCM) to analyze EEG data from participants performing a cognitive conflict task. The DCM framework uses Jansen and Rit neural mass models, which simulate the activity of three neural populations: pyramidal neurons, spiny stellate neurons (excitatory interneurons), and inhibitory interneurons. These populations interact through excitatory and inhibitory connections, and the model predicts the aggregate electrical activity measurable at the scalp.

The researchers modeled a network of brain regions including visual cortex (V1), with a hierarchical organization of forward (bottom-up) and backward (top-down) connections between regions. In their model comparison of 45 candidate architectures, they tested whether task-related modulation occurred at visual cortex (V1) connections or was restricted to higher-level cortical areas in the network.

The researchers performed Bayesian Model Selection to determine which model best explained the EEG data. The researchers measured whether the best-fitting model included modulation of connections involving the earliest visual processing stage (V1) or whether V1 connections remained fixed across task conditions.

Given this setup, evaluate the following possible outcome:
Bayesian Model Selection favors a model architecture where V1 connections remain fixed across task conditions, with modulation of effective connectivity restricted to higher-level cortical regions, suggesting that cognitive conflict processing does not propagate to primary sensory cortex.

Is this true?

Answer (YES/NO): NO